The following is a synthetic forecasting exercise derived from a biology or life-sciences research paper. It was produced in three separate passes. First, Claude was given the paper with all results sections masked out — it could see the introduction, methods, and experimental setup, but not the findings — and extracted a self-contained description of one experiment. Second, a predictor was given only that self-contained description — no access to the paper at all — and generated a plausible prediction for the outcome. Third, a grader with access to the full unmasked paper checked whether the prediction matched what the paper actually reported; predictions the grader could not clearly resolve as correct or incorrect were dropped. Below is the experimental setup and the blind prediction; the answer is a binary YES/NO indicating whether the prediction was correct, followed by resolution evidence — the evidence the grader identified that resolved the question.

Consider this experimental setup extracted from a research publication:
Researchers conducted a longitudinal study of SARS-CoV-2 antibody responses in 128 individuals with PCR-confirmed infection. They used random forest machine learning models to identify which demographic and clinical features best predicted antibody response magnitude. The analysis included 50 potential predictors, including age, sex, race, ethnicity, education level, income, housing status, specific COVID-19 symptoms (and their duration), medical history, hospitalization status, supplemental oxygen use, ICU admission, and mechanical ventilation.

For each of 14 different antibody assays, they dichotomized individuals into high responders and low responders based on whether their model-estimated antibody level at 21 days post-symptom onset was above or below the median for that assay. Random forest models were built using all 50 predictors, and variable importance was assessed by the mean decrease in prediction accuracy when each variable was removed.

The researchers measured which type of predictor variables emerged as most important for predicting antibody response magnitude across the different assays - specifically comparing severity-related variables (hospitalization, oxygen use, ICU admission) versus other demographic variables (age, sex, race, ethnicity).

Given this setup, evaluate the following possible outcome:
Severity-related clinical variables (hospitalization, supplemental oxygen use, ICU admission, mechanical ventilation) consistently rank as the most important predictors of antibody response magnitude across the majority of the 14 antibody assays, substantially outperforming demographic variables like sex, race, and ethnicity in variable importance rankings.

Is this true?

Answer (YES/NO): NO